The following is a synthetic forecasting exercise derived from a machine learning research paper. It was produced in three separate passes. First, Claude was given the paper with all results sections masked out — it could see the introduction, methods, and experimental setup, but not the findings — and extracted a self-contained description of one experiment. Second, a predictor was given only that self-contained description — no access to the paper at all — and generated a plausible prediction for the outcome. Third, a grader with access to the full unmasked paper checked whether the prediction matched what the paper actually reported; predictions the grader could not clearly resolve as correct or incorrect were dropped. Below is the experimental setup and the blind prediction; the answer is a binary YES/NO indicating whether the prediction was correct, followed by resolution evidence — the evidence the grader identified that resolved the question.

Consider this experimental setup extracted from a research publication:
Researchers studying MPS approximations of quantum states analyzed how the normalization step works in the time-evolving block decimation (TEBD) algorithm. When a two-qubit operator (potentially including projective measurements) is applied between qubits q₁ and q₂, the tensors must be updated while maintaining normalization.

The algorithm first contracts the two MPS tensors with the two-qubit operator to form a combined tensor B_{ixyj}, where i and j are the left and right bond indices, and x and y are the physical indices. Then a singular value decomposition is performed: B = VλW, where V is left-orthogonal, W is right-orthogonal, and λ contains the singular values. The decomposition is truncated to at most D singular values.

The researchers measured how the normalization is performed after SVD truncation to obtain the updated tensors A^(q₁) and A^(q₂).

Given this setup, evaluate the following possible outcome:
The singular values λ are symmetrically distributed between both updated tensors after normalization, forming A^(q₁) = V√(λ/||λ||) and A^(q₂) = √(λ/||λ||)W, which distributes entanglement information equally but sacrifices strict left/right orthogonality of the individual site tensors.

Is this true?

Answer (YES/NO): NO